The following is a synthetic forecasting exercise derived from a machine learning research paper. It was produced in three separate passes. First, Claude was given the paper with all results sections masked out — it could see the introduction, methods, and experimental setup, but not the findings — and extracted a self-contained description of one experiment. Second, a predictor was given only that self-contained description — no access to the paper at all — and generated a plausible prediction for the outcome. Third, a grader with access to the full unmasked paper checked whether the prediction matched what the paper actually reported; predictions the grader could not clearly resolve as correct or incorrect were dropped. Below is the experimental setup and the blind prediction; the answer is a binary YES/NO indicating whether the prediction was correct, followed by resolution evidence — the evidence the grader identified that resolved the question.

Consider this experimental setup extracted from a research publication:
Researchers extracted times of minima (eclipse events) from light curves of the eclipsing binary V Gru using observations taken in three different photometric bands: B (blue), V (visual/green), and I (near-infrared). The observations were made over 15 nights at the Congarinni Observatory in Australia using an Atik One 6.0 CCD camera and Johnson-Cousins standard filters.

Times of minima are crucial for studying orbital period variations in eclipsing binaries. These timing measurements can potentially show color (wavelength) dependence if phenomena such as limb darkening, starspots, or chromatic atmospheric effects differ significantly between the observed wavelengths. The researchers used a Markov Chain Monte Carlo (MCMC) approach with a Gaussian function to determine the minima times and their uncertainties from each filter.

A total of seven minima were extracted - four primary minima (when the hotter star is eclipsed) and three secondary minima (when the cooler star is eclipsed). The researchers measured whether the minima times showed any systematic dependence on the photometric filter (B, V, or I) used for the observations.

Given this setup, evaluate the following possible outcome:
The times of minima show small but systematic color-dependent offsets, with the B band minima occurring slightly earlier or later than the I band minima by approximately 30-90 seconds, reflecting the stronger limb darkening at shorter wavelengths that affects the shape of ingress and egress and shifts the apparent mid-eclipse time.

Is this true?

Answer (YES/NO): NO